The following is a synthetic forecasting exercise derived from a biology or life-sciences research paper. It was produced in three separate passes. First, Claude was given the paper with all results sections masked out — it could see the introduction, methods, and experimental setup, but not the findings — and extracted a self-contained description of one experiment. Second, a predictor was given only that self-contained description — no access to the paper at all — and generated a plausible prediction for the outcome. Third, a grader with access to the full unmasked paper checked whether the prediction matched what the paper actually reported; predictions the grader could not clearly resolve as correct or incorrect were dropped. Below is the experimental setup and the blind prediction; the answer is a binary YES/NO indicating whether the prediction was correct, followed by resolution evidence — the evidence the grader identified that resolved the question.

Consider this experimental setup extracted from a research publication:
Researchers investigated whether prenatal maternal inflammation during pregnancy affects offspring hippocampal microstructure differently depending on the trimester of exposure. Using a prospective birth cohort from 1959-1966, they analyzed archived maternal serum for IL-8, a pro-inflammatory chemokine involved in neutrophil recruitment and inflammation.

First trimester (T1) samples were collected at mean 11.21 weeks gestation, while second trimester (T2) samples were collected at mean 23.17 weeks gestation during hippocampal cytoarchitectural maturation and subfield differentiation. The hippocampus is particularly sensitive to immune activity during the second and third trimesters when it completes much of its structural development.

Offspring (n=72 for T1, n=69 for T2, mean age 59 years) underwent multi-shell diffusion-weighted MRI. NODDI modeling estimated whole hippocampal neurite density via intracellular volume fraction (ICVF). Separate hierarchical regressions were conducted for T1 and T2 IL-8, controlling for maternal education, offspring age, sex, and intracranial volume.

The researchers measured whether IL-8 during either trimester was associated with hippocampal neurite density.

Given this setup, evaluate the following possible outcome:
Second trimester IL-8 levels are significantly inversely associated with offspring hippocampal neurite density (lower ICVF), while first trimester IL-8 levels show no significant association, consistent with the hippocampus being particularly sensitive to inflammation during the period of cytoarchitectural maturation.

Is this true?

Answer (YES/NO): NO